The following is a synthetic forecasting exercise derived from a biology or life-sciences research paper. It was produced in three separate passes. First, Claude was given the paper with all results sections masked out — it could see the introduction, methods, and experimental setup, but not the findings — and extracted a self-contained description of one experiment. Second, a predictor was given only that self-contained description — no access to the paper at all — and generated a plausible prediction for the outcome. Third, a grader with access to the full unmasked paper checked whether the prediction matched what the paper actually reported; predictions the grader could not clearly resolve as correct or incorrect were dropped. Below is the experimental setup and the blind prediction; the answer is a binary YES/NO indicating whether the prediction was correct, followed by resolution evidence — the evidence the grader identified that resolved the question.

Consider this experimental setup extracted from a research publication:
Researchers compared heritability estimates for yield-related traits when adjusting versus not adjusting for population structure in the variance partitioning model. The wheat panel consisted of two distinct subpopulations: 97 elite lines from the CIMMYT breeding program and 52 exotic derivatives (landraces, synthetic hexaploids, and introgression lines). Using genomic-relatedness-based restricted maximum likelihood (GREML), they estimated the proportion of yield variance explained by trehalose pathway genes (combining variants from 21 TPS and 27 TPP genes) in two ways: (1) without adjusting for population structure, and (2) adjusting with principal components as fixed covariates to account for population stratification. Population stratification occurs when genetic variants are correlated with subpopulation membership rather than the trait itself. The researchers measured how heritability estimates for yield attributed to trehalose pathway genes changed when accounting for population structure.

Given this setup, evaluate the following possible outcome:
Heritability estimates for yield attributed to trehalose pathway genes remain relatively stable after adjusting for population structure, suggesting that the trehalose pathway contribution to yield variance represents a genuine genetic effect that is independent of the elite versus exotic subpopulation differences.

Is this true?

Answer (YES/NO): NO